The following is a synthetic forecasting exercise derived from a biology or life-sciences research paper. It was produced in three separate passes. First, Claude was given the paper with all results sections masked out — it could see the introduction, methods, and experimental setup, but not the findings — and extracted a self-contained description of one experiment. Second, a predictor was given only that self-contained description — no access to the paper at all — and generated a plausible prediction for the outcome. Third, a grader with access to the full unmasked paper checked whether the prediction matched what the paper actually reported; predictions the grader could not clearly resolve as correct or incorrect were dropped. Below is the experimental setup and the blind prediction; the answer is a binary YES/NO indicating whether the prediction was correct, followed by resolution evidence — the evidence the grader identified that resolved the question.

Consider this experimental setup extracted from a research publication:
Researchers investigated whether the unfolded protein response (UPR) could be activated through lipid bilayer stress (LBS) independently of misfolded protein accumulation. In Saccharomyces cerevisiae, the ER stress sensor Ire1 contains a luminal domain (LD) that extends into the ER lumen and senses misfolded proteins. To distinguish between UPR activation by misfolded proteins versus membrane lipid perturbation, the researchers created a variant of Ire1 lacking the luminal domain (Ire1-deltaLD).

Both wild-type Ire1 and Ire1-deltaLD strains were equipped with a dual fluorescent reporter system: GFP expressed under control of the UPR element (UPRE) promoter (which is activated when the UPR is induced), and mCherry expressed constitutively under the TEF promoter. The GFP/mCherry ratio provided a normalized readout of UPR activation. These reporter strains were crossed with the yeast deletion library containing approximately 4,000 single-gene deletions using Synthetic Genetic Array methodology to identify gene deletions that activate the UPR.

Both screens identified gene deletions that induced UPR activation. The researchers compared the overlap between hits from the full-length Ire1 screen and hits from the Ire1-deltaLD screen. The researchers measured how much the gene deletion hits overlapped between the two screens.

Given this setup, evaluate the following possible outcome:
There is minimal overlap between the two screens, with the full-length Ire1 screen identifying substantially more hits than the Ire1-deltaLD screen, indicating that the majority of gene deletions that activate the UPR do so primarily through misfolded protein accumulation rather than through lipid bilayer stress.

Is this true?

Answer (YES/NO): NO